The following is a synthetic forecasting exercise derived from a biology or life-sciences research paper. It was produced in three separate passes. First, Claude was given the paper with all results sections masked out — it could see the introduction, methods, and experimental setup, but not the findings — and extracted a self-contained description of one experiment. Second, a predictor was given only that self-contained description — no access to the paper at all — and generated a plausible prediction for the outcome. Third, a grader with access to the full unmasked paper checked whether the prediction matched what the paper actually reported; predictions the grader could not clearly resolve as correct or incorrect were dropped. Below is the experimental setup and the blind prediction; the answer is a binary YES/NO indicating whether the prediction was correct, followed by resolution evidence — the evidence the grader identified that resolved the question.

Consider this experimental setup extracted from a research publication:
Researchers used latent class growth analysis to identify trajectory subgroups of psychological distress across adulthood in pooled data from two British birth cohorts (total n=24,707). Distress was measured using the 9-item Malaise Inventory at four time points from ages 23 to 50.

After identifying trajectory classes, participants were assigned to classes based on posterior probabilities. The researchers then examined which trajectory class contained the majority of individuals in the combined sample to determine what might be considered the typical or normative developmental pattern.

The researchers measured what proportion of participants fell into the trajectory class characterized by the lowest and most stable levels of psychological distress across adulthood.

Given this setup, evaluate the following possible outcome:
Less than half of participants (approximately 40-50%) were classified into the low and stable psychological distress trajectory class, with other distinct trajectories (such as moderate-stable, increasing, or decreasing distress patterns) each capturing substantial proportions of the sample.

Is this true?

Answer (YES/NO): NO